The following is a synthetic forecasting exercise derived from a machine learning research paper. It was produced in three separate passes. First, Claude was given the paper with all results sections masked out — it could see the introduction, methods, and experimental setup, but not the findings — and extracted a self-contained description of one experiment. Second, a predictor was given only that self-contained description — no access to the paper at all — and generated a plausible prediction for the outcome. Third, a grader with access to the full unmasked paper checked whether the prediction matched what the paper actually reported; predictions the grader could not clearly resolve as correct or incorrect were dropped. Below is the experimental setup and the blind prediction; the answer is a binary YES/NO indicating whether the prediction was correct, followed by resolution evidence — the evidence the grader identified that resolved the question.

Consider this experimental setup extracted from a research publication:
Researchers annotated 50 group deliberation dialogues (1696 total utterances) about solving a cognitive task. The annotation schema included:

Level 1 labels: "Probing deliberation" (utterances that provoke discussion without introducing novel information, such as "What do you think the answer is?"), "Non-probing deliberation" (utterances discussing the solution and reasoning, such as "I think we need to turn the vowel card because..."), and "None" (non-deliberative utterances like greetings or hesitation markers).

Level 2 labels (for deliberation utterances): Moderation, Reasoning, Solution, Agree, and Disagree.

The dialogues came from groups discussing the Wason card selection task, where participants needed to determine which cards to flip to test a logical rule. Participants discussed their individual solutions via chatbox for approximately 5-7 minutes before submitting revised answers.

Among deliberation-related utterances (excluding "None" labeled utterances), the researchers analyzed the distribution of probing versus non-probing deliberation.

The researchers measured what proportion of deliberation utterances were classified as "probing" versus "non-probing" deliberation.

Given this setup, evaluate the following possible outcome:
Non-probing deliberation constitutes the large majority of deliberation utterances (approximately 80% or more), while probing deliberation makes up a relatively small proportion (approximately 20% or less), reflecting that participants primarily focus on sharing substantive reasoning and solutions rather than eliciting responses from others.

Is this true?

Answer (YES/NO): YES